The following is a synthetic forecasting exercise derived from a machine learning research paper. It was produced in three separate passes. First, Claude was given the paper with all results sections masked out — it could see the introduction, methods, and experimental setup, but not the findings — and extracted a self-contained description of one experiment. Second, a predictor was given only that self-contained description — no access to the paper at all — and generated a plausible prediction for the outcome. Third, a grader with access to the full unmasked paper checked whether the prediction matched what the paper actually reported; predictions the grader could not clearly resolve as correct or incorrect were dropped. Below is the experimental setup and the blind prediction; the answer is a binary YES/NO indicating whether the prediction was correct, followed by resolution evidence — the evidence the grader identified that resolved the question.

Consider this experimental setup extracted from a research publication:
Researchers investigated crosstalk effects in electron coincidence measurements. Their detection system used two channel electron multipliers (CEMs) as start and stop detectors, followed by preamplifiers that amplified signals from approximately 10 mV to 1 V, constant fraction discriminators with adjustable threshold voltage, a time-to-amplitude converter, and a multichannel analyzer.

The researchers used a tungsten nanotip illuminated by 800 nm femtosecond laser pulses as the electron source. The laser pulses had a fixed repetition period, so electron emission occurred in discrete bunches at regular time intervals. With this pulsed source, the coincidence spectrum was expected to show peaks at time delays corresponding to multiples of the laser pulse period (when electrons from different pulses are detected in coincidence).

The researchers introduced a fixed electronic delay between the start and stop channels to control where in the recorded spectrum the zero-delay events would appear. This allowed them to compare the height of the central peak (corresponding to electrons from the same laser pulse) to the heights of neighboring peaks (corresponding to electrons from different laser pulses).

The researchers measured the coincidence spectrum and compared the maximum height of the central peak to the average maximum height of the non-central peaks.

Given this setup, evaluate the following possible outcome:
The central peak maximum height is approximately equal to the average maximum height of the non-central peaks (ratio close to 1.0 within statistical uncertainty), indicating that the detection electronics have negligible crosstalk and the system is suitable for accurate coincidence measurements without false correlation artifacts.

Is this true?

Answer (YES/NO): NO